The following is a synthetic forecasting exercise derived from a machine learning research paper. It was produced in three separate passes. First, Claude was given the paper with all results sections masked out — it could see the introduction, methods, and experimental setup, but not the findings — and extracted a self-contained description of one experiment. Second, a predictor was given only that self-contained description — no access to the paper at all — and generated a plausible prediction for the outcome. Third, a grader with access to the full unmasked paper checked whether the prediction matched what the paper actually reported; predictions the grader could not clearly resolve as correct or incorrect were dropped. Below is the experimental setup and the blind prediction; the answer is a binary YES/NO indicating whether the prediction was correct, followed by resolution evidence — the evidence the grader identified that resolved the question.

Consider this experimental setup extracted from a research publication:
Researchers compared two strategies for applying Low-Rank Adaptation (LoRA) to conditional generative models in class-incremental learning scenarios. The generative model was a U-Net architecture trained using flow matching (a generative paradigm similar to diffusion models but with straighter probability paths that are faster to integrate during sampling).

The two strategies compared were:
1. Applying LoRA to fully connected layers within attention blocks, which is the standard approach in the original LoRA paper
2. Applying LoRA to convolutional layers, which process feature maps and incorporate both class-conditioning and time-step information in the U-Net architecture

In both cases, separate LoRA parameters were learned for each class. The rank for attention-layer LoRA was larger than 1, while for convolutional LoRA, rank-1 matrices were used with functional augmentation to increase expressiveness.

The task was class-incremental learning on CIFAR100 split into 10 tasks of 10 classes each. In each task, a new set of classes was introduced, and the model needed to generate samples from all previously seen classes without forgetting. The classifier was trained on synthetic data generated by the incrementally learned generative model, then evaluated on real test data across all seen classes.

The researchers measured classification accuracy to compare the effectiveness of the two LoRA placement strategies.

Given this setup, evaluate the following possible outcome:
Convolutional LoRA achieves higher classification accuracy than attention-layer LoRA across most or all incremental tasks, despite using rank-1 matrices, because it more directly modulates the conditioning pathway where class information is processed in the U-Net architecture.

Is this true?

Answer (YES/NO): YES